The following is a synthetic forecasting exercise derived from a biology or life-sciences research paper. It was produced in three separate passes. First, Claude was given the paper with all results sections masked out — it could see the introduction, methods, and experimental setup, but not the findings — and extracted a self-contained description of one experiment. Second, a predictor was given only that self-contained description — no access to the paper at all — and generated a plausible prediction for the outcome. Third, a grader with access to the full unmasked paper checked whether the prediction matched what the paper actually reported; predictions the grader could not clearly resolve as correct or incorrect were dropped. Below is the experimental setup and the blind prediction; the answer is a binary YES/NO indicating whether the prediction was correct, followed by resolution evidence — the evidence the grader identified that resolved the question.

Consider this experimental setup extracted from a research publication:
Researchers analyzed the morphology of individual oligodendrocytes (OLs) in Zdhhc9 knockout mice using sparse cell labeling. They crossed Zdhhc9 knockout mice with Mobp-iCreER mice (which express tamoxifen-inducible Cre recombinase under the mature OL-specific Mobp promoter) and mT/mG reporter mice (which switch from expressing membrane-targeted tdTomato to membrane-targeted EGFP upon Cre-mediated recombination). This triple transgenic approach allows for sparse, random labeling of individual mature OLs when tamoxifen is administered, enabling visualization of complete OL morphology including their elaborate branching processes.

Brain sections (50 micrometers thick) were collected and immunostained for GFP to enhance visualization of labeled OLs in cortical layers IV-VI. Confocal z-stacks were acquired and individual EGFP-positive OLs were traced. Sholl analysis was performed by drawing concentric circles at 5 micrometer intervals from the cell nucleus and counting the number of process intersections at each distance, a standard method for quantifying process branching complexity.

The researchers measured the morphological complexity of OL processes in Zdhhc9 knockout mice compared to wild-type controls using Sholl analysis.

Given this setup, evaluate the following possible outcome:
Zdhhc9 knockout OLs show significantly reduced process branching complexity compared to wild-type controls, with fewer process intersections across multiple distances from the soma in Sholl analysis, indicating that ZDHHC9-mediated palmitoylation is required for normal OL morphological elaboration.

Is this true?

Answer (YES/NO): NO